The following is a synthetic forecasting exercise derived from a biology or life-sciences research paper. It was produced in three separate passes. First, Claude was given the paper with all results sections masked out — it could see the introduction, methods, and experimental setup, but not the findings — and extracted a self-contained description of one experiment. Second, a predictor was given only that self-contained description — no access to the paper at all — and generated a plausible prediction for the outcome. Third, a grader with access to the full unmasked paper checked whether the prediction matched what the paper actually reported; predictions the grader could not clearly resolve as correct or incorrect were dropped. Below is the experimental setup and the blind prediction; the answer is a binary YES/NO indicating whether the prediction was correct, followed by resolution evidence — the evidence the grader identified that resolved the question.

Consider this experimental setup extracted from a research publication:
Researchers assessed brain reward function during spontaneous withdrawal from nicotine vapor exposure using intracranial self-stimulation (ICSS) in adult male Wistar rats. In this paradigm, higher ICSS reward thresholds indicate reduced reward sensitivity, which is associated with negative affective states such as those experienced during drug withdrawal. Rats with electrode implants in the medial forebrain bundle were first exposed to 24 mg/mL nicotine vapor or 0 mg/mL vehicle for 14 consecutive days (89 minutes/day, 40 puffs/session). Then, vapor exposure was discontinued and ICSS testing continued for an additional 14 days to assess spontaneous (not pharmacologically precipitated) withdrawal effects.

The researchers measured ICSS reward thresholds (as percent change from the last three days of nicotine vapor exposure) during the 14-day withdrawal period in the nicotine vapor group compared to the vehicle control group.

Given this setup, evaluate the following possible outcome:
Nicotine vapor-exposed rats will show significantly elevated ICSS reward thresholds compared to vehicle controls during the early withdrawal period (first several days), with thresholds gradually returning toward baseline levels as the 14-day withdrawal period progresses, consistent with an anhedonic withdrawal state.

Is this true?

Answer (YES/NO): NO